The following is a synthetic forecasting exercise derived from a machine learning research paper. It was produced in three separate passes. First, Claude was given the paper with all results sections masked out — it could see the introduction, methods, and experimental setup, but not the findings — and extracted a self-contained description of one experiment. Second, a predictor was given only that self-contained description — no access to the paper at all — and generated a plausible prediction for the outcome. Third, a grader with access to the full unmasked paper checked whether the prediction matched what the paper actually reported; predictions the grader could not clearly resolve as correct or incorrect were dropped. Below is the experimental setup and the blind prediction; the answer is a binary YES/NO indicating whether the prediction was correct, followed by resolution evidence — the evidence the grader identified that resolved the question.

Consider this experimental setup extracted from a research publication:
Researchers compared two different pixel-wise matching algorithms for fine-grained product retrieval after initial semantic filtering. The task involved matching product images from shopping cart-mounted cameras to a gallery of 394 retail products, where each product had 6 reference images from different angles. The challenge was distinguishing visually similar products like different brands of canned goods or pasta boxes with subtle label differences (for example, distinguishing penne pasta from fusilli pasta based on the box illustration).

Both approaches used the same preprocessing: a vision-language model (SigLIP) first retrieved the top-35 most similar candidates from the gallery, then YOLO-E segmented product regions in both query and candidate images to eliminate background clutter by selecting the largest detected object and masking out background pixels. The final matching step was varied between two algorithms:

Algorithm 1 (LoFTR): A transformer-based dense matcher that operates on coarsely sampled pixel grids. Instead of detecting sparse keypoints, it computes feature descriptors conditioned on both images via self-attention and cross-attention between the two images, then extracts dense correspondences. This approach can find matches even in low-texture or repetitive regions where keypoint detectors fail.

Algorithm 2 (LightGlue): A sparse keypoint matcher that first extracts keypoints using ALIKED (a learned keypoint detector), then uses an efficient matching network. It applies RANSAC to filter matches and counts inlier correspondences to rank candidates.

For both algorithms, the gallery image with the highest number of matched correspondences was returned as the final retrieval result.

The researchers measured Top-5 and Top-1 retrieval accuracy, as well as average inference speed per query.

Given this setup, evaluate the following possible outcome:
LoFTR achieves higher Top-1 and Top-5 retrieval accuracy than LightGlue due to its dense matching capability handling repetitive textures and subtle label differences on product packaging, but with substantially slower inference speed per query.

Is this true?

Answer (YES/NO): NO